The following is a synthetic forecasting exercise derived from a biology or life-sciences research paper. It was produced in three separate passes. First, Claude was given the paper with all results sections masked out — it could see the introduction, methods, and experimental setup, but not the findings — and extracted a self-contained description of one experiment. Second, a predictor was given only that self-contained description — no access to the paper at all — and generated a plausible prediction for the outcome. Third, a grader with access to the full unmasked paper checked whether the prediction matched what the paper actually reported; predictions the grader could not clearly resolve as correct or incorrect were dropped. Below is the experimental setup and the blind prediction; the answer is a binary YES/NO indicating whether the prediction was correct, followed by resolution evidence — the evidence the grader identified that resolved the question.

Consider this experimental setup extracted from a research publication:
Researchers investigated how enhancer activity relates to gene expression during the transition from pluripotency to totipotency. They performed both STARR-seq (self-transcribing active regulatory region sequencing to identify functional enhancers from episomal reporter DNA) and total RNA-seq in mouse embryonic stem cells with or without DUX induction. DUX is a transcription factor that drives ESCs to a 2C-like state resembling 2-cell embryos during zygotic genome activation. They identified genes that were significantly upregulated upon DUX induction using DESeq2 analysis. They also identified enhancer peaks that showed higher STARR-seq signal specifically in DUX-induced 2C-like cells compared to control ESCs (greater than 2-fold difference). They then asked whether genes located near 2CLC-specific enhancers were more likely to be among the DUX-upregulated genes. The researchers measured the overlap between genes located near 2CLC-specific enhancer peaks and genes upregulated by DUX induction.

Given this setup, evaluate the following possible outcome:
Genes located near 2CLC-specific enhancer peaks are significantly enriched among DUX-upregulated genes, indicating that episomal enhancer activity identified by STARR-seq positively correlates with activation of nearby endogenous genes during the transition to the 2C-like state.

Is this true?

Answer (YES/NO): YES